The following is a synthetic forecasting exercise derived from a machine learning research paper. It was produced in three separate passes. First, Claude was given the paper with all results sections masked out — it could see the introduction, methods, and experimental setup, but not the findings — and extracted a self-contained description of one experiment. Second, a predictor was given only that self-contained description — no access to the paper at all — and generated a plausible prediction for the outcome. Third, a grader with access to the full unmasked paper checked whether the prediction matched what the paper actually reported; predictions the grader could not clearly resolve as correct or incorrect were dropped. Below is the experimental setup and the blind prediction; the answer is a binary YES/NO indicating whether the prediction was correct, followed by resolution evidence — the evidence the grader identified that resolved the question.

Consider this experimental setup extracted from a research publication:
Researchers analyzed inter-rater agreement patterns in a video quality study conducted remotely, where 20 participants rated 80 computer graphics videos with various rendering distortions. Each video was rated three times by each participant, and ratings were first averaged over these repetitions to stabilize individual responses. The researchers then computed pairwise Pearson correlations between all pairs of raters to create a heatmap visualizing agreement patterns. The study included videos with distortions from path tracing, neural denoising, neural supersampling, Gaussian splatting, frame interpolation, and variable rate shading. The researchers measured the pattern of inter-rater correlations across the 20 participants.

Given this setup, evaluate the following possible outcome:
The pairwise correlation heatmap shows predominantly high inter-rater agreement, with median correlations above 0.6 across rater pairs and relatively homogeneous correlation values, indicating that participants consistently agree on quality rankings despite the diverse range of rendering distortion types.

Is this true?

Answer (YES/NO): NO